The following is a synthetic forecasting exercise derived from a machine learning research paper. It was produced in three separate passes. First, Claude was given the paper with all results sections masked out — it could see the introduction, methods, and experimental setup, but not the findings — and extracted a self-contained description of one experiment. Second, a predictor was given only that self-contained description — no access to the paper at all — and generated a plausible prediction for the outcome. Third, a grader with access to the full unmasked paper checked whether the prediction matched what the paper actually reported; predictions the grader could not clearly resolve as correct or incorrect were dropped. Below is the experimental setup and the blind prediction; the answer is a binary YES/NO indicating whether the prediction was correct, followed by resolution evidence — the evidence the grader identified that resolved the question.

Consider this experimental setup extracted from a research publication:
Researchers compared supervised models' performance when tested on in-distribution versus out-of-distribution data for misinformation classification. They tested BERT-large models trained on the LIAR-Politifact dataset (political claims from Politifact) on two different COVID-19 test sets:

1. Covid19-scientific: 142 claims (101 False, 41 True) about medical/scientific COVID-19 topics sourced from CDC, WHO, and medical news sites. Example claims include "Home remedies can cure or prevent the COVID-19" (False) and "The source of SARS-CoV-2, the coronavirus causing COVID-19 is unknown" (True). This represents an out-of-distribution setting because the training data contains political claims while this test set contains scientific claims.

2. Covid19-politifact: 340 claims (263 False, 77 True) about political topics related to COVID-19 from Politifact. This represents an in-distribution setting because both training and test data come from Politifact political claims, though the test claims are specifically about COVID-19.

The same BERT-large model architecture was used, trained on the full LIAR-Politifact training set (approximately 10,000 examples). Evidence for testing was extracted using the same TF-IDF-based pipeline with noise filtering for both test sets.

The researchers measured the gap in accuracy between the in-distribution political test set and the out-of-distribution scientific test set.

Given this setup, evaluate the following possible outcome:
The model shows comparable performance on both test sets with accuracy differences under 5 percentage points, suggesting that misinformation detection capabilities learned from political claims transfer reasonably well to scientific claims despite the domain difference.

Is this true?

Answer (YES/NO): NO